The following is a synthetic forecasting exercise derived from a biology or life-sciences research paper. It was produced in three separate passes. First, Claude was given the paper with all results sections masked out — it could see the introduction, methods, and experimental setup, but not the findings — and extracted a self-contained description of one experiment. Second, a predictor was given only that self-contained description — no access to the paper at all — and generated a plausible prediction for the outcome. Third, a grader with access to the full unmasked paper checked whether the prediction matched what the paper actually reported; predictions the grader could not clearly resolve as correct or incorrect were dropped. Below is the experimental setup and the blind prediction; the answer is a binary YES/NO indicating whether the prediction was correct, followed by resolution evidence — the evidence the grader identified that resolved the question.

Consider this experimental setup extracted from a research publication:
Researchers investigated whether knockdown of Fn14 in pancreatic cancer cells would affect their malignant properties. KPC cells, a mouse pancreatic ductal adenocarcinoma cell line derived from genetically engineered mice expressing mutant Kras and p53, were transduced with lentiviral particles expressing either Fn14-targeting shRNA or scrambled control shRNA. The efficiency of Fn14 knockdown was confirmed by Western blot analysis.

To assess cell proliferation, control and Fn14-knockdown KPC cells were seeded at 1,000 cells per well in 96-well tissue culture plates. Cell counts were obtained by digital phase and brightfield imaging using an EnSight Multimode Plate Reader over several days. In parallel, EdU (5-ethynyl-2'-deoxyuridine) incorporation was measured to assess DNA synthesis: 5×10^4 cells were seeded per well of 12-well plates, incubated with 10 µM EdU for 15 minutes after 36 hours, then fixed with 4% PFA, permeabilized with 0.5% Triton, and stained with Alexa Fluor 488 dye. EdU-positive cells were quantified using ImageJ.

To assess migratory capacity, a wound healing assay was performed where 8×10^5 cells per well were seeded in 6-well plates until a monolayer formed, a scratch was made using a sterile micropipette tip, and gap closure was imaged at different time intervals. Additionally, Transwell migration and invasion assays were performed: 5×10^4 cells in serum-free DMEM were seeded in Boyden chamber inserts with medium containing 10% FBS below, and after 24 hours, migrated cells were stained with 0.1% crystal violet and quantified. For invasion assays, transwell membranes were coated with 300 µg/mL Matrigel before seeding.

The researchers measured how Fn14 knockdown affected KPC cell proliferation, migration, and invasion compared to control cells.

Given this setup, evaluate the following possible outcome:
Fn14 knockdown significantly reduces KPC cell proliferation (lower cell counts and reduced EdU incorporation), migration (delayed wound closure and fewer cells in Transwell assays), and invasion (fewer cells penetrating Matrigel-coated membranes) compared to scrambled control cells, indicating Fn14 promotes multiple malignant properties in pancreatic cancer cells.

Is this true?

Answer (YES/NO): YES